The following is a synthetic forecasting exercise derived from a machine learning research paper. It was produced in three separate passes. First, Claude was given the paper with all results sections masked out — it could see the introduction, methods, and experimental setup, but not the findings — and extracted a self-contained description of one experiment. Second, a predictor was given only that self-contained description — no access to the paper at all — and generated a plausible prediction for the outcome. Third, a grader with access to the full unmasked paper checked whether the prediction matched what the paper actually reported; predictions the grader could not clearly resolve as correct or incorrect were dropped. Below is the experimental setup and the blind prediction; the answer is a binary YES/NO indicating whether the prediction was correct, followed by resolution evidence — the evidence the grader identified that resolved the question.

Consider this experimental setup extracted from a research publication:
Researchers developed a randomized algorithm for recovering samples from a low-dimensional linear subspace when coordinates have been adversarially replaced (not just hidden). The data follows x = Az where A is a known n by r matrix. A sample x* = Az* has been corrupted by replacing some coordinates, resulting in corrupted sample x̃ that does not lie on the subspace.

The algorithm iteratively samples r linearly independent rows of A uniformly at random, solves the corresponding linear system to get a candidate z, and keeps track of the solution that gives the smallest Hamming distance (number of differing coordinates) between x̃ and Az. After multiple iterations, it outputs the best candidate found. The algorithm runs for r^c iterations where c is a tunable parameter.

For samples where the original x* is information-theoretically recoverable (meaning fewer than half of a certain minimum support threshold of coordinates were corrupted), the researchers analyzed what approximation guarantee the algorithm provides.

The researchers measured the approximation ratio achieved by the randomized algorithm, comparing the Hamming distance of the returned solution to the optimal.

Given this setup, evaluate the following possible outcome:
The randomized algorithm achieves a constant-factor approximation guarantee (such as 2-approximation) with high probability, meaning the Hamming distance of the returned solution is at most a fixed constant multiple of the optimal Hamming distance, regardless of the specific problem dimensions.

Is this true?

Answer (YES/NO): NO